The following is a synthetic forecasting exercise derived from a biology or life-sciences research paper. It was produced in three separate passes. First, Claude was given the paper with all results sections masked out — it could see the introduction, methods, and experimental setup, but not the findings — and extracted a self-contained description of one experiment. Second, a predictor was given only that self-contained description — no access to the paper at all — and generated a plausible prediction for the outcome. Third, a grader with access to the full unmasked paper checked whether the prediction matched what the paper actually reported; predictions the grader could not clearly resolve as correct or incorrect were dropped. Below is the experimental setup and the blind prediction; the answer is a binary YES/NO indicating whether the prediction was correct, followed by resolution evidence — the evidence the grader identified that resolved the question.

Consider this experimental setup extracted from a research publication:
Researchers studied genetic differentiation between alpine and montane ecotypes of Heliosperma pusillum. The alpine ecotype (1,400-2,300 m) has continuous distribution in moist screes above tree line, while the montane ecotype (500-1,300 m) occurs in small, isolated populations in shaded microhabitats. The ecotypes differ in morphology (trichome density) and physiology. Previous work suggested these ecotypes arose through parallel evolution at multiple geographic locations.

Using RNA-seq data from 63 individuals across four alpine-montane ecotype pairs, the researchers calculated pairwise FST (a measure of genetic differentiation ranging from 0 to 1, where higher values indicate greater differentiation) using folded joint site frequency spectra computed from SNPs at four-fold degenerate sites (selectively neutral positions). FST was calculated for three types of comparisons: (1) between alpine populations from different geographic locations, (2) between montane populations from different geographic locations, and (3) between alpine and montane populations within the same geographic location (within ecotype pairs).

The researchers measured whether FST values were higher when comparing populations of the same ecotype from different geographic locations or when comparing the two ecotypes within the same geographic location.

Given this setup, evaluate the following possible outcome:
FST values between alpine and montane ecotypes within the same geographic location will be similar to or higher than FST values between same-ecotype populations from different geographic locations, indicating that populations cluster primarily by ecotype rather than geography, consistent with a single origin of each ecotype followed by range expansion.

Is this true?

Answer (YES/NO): NO